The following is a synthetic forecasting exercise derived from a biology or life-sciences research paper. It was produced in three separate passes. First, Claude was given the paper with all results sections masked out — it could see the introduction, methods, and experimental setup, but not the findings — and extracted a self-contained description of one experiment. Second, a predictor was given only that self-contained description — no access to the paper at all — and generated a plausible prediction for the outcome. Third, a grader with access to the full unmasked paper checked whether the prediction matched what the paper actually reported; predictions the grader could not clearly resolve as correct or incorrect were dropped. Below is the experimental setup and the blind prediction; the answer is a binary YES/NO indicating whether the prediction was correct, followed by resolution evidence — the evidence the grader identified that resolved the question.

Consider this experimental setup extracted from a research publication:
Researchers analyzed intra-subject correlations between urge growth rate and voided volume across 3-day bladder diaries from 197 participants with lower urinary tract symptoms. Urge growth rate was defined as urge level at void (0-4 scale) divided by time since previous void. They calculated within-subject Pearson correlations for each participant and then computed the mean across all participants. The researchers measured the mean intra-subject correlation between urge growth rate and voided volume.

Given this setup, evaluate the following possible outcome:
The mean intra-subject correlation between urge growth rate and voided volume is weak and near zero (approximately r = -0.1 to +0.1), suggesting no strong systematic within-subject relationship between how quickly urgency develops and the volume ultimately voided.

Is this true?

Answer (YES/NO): YES